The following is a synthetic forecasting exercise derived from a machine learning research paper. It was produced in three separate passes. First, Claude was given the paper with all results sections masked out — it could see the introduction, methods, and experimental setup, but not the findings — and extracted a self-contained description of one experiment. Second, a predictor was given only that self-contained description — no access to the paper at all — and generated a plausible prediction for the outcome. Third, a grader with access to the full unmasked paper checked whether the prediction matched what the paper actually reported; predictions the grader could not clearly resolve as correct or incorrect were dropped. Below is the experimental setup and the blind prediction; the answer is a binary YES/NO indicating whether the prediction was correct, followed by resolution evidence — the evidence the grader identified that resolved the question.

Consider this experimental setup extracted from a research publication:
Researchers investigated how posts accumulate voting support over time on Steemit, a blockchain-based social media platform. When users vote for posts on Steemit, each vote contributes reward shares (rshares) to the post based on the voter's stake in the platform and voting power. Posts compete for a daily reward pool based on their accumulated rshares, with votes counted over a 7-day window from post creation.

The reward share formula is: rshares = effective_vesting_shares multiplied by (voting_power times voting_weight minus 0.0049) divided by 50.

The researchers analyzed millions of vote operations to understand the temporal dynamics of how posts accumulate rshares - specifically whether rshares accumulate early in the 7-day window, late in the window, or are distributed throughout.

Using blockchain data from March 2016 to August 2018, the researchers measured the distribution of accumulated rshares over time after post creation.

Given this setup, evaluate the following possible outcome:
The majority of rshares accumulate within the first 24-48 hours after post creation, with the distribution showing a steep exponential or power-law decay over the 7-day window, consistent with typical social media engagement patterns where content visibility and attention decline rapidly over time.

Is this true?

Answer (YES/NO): NO